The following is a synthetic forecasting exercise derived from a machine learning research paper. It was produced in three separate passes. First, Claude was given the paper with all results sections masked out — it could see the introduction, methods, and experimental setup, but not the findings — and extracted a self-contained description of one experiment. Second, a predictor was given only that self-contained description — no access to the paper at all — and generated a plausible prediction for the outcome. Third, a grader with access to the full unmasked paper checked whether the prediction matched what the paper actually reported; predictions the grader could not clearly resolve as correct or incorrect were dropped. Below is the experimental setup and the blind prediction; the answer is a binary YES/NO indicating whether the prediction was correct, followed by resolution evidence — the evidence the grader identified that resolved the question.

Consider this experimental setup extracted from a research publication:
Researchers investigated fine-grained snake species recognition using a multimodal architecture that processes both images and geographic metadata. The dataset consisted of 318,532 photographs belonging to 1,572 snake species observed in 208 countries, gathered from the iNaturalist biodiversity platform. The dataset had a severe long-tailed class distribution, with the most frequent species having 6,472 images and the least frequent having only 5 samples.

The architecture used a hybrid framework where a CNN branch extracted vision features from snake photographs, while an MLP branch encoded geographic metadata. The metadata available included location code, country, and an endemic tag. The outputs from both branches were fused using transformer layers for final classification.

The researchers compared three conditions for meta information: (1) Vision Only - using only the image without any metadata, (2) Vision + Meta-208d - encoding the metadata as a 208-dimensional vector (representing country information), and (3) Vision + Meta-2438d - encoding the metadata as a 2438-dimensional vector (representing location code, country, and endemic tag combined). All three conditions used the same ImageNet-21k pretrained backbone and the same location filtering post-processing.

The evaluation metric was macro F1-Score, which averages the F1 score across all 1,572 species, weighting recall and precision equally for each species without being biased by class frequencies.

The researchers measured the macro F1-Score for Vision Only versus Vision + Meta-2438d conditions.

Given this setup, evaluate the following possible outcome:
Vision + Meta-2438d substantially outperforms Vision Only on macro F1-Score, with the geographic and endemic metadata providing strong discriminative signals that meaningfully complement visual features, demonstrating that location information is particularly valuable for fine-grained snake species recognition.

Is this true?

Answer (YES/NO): YES